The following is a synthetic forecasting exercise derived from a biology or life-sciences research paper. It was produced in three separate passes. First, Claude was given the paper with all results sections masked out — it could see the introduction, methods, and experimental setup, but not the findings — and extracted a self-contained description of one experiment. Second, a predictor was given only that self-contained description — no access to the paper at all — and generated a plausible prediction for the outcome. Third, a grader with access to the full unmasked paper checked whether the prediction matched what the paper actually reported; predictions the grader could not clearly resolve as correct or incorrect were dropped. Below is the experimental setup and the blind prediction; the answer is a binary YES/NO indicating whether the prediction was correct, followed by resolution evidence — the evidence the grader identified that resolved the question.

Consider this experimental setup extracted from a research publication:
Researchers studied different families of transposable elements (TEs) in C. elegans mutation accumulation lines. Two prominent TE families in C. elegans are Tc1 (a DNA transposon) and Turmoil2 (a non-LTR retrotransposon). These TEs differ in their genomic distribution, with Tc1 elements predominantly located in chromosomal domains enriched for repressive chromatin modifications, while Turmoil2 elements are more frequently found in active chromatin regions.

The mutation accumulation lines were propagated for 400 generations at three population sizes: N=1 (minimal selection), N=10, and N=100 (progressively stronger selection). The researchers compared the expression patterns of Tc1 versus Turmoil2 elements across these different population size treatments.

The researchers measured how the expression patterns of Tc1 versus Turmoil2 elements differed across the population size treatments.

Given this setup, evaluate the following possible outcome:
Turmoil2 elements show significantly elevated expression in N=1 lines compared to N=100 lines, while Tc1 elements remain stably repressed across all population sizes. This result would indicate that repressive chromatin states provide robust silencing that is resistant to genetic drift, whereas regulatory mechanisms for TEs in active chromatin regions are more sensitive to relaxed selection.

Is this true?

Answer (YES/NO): NO